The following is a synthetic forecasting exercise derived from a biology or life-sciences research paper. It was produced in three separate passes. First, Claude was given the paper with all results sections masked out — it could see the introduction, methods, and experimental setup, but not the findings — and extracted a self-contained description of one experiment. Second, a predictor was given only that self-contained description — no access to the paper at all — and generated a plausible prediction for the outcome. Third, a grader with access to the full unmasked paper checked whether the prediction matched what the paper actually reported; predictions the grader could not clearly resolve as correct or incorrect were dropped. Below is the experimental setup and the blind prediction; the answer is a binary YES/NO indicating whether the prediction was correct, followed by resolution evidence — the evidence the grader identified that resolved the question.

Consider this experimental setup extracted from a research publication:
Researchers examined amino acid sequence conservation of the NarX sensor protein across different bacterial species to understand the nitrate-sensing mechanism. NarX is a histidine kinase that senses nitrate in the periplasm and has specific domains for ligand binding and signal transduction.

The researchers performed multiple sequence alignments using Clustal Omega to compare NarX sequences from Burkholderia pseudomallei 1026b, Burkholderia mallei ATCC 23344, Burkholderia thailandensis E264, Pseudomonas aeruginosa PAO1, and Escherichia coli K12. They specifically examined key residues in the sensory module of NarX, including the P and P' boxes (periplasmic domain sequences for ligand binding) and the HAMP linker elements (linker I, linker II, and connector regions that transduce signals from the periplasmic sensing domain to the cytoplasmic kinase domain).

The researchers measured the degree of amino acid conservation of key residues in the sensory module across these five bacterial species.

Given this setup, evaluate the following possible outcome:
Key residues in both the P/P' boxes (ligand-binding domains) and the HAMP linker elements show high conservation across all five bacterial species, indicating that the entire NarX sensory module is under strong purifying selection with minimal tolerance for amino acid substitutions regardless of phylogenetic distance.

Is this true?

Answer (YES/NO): NO